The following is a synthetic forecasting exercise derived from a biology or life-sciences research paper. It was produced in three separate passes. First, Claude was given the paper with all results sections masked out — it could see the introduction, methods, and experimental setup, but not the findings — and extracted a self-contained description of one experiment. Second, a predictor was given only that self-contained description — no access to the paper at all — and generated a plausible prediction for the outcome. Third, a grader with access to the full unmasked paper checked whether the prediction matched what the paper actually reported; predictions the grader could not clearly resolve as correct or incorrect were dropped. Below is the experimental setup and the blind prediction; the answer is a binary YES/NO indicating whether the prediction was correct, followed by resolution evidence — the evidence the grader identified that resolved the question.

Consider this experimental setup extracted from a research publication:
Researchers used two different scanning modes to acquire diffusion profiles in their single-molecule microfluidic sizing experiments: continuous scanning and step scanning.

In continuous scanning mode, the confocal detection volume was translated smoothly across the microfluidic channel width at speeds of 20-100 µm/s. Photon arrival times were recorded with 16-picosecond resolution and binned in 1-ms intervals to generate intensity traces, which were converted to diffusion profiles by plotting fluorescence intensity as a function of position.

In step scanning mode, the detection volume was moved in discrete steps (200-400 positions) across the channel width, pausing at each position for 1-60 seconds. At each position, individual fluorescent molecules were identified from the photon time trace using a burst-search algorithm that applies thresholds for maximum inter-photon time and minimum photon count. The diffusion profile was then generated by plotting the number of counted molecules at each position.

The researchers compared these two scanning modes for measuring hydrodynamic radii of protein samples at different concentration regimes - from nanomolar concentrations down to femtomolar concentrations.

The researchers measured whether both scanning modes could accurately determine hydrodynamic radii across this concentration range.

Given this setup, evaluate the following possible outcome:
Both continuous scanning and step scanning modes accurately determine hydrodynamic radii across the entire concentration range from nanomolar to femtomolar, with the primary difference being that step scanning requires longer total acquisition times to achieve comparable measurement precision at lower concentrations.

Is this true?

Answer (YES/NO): NO